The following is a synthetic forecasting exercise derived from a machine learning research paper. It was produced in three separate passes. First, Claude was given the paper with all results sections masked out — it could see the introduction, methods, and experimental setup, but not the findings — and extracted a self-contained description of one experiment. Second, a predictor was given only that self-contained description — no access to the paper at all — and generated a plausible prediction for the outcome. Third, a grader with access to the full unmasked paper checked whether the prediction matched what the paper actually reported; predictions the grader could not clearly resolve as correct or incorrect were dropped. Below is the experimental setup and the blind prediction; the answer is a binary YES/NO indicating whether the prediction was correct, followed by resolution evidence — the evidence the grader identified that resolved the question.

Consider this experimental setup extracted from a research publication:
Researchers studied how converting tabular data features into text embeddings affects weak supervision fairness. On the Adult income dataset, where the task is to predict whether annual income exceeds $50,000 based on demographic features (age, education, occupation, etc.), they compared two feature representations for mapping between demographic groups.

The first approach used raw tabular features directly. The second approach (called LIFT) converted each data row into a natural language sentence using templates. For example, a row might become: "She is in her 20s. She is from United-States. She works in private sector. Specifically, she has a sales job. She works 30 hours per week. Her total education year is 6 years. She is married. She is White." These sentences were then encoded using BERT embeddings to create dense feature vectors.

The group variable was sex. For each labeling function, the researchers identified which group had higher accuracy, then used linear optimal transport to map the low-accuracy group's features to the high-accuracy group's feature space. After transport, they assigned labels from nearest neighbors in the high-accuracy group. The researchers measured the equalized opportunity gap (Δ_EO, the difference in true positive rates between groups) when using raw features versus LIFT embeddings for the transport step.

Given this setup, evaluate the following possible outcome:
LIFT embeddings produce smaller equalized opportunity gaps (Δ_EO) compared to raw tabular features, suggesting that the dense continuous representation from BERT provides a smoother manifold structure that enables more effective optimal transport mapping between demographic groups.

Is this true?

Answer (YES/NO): YES